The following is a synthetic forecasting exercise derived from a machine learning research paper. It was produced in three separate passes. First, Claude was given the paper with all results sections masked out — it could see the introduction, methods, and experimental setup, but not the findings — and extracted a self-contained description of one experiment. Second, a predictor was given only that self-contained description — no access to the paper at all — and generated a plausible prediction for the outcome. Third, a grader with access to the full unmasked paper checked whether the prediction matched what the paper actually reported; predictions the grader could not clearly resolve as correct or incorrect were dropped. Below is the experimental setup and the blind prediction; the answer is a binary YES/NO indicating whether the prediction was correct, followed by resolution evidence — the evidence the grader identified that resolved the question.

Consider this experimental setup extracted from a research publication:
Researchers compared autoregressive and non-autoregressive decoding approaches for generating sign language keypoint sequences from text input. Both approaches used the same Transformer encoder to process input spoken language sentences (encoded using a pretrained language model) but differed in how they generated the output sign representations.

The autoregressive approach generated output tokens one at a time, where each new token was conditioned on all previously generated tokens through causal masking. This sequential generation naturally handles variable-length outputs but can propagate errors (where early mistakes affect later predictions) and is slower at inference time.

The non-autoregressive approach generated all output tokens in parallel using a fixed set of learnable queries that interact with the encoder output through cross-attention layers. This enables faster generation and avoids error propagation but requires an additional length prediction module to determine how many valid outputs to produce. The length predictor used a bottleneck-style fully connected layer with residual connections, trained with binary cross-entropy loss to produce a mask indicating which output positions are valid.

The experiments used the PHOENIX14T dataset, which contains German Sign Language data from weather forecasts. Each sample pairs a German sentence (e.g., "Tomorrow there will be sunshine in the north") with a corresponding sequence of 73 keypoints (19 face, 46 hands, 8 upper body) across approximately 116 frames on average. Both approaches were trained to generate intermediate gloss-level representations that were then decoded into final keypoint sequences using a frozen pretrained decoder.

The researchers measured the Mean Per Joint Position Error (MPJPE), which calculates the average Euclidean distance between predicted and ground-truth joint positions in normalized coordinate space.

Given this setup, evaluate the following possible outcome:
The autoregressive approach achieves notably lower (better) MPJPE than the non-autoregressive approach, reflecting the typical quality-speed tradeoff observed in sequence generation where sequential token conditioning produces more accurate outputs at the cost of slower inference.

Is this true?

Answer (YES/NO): NO